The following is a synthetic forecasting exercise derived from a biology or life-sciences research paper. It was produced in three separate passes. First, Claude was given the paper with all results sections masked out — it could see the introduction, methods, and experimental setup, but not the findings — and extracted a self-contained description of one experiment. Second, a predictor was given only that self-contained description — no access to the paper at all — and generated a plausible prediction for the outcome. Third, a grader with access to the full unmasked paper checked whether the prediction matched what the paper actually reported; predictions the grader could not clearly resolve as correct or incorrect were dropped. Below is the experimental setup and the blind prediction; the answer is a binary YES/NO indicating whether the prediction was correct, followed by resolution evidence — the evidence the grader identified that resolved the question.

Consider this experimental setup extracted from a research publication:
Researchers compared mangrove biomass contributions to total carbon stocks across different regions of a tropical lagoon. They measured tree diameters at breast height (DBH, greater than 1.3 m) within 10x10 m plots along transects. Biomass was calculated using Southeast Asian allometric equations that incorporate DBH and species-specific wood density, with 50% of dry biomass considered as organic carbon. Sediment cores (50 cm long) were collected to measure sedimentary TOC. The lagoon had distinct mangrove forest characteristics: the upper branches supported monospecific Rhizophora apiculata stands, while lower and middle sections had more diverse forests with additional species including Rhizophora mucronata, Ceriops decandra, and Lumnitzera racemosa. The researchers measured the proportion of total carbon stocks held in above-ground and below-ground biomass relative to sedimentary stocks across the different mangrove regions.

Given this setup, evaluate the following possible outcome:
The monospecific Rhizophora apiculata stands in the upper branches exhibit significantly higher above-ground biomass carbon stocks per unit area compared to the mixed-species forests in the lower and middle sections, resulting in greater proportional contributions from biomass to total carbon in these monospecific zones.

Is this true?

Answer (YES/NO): NO